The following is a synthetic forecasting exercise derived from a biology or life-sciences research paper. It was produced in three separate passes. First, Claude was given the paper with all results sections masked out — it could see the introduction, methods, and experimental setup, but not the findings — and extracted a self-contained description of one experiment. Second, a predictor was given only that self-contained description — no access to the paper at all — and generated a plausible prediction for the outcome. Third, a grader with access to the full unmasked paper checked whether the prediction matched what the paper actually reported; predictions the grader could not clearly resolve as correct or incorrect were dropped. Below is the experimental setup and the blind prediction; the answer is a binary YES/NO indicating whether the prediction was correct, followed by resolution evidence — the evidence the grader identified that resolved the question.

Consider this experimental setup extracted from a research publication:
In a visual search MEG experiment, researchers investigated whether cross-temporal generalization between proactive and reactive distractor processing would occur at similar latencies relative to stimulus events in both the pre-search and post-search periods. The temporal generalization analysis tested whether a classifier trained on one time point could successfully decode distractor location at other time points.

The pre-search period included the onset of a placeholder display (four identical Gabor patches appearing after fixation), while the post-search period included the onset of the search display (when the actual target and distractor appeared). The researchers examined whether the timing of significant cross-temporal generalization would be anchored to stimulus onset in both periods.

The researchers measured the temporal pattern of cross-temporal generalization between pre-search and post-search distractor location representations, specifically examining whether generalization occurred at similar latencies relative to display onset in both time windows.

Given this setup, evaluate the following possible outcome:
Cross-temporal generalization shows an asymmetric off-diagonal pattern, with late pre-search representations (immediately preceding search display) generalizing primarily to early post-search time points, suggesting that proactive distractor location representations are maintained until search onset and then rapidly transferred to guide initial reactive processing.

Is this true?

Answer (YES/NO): NO